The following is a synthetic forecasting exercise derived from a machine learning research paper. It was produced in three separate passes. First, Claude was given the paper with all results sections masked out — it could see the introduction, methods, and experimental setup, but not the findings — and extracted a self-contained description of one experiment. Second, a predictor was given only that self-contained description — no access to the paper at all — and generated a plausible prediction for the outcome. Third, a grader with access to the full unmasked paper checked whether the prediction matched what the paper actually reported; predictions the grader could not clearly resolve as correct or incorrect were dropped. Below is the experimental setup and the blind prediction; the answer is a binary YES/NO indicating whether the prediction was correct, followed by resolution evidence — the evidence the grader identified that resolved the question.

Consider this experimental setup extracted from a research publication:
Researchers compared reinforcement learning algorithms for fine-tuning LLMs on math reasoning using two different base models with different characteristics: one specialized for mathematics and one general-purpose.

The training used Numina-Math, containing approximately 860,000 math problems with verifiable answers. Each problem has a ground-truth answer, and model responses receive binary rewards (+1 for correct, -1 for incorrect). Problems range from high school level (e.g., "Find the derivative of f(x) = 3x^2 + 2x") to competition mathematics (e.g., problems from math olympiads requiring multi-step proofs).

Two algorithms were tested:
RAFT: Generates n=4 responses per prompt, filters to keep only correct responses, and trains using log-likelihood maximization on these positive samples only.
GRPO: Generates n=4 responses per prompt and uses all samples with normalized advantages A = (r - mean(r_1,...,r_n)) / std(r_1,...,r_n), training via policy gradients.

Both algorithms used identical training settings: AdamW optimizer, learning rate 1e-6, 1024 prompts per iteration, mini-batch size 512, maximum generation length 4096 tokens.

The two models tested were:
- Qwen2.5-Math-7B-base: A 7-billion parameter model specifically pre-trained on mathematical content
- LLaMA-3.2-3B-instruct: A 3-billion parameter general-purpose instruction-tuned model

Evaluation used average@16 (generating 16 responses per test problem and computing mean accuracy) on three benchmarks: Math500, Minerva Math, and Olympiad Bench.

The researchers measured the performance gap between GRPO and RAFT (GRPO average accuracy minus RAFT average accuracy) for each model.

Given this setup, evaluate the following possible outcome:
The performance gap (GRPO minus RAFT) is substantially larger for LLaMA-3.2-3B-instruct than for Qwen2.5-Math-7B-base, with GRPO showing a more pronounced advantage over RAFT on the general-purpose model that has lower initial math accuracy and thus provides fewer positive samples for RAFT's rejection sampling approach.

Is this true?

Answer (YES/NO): NO